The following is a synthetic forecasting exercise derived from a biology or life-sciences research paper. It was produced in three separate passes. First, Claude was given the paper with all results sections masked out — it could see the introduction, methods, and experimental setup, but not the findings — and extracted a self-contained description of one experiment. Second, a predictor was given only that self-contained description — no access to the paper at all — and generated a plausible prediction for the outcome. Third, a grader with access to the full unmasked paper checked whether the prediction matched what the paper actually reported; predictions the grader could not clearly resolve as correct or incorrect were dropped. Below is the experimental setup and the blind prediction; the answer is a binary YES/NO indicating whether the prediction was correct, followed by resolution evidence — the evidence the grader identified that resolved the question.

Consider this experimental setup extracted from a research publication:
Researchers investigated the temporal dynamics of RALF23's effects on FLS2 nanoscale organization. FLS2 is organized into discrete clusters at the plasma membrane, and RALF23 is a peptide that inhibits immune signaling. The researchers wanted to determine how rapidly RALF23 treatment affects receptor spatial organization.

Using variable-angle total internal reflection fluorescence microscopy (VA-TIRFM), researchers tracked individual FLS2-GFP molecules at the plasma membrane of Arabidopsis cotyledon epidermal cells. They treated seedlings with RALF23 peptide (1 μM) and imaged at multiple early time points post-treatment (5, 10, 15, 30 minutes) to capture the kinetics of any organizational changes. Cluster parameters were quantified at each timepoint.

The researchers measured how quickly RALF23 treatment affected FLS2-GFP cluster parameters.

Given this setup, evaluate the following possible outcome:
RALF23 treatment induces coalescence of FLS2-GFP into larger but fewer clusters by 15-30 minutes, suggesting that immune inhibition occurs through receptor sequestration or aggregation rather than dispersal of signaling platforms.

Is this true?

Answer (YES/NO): NO